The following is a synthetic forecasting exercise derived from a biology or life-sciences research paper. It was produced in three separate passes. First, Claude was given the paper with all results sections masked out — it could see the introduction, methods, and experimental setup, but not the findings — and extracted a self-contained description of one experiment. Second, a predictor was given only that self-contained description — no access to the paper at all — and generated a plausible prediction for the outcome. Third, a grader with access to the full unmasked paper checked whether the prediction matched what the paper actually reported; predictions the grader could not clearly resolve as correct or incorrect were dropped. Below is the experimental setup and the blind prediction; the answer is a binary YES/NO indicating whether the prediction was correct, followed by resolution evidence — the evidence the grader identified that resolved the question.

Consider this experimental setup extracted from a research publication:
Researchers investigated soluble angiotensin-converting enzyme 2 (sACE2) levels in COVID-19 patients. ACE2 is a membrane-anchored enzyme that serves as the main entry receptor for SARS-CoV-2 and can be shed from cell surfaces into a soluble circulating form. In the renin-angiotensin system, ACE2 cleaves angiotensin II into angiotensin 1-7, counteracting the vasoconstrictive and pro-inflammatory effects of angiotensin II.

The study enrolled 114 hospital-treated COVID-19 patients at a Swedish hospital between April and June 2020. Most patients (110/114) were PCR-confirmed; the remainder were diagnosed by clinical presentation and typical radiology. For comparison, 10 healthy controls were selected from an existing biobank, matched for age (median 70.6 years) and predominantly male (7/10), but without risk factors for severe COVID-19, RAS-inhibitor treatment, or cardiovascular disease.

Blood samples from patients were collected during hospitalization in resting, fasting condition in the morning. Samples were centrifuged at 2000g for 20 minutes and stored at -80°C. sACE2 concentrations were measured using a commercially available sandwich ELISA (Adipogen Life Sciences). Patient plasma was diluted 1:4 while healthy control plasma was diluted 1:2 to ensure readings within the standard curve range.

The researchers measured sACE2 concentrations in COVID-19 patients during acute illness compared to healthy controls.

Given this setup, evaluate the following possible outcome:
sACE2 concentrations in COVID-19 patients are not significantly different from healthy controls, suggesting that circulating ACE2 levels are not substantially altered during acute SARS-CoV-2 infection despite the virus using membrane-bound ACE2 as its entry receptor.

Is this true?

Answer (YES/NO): NO